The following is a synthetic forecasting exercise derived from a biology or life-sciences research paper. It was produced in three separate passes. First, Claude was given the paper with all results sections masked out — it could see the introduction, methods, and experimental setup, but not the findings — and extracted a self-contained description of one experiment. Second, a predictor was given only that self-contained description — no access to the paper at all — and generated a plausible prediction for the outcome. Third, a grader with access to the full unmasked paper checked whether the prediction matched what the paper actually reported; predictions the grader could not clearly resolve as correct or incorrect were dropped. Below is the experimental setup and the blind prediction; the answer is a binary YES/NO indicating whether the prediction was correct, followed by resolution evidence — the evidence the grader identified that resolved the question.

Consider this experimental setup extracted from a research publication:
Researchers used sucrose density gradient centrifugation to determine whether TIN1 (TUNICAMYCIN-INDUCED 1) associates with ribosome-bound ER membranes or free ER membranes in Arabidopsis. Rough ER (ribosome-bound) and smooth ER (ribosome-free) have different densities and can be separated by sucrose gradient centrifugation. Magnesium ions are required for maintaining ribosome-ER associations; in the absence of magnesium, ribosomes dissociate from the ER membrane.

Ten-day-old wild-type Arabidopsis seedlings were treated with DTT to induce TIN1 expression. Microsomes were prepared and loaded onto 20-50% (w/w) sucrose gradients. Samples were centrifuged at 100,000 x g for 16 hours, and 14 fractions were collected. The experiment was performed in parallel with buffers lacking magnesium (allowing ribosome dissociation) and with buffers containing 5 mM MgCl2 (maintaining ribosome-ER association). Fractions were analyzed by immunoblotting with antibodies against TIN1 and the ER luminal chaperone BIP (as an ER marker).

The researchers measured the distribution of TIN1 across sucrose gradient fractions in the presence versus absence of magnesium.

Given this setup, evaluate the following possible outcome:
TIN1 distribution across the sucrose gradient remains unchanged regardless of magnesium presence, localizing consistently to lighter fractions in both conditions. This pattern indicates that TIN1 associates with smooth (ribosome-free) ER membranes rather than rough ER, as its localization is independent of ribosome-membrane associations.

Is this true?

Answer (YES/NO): NO